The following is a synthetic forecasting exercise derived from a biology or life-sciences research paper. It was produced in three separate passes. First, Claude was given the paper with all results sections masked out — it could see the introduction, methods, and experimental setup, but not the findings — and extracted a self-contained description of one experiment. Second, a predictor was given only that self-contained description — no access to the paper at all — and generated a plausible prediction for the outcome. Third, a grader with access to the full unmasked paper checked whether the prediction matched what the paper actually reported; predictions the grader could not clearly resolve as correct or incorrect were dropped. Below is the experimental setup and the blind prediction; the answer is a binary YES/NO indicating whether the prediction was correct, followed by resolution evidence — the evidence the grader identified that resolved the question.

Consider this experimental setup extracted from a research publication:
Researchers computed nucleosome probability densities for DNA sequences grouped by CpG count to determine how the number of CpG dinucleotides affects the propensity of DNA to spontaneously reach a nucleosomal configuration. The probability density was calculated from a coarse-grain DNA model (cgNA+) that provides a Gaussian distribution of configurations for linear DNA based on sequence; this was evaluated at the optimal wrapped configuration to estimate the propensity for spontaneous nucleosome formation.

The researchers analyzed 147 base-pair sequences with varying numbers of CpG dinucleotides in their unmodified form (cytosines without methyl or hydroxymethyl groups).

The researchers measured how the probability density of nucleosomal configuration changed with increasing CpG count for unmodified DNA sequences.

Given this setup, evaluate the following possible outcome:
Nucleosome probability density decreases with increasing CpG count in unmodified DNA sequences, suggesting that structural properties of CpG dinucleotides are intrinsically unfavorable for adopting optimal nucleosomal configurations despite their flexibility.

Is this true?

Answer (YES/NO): YES